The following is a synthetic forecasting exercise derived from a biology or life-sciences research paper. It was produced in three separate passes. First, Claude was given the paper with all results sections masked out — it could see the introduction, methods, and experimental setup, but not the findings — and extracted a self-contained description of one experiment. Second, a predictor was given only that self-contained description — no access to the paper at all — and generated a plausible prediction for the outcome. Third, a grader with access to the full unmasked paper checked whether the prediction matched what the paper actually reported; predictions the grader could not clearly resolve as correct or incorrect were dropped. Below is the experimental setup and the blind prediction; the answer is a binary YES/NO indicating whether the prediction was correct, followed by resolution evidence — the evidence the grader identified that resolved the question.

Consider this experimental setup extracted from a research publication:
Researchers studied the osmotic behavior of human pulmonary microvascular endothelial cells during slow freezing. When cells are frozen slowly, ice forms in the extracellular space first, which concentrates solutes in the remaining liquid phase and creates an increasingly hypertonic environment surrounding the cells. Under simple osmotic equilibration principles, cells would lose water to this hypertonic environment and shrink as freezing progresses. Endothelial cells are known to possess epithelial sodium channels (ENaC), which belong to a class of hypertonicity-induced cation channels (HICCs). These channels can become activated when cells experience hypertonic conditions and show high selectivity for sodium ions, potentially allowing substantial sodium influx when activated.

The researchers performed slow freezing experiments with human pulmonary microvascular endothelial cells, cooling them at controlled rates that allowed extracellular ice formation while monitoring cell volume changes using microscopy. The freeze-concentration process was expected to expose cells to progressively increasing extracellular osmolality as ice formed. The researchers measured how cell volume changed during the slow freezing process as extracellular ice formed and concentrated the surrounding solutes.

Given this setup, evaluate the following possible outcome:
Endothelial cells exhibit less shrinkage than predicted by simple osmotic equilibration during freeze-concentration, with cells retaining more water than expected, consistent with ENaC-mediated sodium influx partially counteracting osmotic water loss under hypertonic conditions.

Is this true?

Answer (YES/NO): NO